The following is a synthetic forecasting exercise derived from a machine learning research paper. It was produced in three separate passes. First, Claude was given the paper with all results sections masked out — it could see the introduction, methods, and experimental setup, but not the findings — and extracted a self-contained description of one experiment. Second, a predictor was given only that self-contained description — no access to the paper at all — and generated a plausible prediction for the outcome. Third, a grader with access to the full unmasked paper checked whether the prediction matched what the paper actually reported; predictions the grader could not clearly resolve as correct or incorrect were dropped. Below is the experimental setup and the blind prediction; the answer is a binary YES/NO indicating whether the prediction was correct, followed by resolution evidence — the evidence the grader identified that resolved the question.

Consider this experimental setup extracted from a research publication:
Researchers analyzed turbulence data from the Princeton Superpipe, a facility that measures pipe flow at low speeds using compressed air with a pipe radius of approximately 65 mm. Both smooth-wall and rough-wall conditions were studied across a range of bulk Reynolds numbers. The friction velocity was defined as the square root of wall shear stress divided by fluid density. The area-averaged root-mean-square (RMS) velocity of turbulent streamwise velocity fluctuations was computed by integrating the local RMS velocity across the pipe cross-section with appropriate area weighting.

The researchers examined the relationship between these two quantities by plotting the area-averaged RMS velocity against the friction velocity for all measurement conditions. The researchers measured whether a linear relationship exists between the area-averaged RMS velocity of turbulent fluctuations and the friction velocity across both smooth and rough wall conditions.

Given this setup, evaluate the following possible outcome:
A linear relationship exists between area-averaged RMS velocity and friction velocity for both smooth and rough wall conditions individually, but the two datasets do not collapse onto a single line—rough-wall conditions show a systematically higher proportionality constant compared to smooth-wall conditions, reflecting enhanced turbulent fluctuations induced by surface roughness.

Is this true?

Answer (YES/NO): NO